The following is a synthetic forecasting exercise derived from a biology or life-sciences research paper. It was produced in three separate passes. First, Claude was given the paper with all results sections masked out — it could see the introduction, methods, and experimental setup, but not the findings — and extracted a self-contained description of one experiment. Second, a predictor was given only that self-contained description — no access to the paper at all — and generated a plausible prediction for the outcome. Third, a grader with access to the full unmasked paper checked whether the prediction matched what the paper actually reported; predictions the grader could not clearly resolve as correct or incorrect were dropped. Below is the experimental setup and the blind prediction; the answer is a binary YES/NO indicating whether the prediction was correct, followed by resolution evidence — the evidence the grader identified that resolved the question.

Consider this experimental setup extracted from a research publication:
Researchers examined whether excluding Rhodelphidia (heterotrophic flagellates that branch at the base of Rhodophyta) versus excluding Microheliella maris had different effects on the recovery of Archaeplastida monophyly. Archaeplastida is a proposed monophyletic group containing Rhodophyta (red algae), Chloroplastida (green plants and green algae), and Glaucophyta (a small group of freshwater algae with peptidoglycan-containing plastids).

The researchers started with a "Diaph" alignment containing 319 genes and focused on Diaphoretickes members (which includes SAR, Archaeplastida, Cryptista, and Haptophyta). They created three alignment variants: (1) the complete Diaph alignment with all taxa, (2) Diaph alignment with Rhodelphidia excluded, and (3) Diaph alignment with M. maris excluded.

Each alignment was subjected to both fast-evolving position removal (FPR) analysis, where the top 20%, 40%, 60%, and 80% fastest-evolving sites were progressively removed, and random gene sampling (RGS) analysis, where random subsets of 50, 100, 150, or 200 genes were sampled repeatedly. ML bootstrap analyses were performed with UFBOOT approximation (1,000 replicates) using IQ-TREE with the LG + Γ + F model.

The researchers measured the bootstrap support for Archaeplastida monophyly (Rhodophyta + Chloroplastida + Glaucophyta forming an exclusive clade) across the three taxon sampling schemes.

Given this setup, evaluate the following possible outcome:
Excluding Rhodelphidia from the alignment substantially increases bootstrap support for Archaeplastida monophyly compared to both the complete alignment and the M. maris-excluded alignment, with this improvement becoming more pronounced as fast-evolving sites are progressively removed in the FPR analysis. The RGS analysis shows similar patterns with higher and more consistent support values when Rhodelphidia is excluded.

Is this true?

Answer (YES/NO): NO